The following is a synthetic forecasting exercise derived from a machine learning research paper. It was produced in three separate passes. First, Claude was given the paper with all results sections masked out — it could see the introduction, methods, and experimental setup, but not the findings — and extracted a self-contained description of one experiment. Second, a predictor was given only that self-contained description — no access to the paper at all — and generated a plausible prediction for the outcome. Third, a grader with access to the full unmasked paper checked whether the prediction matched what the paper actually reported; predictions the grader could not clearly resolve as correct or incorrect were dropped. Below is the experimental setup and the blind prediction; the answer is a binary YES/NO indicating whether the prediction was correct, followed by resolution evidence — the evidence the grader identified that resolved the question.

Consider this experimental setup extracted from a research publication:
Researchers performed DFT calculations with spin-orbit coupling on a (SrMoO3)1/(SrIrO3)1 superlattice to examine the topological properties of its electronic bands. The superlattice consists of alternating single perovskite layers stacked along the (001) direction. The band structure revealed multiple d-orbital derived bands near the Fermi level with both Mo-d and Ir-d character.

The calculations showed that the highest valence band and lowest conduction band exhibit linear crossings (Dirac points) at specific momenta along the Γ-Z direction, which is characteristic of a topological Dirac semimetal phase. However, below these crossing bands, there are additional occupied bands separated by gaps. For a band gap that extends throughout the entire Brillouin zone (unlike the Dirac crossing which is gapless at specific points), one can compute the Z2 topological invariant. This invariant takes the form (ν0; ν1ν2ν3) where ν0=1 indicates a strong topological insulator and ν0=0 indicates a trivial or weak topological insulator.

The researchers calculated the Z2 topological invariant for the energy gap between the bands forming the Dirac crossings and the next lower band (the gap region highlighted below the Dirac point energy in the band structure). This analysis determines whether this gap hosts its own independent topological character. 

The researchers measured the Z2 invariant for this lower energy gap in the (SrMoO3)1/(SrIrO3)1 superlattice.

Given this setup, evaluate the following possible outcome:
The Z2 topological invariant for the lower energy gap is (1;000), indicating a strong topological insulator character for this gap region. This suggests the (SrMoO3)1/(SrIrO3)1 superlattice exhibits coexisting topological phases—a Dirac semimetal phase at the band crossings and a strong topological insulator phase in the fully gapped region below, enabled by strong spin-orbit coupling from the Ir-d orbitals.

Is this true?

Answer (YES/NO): NO